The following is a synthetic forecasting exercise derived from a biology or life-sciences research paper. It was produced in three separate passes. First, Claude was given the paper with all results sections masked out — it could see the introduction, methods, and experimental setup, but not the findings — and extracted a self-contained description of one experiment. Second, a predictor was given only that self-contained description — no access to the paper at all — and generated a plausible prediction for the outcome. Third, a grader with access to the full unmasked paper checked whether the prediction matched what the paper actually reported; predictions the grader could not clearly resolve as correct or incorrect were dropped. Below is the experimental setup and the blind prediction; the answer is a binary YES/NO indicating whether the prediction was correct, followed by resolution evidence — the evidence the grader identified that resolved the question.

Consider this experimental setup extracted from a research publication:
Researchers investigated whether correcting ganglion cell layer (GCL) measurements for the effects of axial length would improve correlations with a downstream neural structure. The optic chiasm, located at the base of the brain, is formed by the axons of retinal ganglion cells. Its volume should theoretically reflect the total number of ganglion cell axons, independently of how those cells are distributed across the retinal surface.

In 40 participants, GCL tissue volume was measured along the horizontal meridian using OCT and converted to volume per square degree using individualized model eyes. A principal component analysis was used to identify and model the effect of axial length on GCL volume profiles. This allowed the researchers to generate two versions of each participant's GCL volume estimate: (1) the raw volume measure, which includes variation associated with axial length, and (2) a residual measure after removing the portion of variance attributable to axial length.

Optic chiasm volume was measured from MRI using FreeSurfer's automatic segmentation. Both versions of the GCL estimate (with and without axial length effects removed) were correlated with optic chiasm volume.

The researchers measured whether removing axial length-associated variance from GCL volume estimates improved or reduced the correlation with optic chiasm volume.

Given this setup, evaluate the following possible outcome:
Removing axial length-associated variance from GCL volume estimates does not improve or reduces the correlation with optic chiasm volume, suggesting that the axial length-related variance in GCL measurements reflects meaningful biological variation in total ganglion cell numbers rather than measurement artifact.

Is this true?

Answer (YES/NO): NO